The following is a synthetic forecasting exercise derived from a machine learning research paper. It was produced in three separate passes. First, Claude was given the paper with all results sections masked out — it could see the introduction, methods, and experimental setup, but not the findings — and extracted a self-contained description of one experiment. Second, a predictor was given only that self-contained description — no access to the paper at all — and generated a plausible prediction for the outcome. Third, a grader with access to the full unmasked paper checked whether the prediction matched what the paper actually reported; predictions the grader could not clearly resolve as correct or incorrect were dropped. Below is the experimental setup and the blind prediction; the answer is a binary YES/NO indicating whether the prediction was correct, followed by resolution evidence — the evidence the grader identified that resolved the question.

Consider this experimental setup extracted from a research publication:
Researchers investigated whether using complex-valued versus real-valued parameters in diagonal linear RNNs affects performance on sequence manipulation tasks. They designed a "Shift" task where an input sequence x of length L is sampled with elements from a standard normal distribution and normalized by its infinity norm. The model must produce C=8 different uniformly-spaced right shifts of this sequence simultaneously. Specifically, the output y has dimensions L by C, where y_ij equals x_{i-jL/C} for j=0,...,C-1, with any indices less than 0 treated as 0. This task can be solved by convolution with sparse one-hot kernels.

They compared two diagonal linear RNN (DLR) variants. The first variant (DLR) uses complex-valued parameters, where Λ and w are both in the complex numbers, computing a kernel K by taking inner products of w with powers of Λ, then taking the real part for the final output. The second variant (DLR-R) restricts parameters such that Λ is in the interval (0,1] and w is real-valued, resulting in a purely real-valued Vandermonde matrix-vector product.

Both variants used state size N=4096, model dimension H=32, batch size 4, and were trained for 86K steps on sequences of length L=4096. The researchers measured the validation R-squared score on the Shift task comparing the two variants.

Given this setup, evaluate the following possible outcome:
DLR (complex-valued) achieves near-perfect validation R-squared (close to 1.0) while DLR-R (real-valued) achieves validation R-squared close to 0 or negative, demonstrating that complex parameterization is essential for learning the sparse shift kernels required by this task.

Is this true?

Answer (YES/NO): YES